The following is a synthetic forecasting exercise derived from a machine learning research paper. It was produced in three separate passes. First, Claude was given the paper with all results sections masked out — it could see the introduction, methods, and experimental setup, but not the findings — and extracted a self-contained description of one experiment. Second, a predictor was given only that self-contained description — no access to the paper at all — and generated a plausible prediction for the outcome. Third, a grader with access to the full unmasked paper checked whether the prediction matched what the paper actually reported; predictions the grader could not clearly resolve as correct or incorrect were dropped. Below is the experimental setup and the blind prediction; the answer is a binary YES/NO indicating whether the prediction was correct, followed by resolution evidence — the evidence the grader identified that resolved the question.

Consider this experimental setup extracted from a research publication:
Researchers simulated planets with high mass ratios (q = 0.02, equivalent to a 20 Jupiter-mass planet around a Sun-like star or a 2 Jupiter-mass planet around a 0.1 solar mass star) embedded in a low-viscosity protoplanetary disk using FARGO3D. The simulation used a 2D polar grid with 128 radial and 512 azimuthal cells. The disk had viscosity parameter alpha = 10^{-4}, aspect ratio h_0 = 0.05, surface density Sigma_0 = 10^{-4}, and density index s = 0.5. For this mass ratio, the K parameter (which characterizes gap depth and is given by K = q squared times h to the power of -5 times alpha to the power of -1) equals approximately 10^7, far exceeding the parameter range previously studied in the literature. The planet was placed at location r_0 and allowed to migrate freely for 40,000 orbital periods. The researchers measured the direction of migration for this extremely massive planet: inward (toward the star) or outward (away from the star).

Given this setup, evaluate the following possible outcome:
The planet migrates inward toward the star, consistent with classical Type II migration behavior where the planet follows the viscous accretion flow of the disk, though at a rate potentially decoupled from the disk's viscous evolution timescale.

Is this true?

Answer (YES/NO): NO